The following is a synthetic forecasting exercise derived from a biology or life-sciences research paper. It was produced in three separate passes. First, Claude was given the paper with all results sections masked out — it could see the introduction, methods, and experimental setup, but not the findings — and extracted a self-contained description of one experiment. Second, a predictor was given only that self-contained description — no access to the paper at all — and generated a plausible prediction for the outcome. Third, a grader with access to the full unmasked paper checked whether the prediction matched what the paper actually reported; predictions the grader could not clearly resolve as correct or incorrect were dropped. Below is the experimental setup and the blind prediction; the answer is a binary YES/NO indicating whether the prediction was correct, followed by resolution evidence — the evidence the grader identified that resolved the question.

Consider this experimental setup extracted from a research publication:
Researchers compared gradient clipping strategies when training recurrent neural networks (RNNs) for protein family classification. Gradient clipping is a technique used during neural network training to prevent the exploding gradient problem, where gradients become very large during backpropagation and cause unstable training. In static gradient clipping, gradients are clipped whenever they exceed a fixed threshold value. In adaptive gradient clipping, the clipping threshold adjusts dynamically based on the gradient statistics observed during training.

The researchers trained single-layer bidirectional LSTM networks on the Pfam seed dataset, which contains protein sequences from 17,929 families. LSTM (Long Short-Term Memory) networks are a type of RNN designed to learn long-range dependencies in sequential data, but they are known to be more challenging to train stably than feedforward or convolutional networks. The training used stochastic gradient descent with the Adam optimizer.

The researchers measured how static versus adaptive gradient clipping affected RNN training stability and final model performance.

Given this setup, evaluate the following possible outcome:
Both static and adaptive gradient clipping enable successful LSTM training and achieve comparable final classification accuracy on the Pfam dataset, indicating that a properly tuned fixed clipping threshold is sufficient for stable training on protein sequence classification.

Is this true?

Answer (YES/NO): NO